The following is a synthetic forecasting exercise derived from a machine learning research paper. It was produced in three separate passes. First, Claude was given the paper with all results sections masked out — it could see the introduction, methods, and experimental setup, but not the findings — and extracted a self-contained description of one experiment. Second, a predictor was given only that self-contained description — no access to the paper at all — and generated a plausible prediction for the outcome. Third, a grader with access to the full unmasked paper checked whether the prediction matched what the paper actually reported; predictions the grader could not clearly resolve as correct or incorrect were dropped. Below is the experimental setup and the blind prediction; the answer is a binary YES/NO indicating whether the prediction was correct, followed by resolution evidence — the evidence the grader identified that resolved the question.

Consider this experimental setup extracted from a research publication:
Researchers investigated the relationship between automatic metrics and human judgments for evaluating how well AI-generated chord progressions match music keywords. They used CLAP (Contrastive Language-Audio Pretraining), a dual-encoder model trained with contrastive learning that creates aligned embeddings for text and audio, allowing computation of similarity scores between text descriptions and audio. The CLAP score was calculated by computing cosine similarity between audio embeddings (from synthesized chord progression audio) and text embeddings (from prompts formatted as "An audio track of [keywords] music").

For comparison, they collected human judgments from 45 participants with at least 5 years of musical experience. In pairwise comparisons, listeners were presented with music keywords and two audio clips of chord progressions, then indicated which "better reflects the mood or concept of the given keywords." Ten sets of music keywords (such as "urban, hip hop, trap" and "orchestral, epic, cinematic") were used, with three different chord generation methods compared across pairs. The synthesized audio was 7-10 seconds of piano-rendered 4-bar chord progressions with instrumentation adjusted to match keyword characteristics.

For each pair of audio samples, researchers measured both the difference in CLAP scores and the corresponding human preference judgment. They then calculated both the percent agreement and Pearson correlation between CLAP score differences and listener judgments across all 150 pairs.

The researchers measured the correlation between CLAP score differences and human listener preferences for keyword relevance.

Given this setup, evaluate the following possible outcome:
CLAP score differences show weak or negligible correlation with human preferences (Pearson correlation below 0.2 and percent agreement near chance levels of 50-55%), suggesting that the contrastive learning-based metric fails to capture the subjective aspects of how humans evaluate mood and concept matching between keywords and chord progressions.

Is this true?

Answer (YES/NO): YES